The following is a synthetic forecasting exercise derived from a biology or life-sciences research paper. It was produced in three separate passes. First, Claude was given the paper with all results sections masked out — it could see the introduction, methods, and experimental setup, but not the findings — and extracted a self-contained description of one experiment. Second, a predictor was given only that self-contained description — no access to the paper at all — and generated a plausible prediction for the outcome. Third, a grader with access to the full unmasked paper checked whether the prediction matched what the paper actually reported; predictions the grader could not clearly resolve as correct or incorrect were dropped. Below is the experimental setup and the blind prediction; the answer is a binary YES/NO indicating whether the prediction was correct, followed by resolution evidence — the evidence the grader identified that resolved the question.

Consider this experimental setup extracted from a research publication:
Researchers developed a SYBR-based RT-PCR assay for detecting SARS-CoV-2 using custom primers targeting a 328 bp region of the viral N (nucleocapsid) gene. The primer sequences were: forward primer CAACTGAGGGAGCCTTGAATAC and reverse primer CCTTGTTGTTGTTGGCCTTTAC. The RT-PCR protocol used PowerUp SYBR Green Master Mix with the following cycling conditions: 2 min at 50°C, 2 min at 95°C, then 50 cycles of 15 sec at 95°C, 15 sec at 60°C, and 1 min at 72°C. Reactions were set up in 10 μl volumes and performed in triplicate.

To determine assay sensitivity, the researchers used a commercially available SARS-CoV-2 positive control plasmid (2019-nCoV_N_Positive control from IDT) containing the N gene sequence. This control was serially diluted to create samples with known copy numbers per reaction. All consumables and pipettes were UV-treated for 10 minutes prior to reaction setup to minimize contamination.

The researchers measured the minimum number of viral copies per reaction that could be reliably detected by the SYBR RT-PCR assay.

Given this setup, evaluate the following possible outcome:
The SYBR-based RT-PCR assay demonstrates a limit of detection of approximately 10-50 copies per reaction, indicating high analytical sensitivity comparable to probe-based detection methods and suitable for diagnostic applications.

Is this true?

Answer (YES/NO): YES